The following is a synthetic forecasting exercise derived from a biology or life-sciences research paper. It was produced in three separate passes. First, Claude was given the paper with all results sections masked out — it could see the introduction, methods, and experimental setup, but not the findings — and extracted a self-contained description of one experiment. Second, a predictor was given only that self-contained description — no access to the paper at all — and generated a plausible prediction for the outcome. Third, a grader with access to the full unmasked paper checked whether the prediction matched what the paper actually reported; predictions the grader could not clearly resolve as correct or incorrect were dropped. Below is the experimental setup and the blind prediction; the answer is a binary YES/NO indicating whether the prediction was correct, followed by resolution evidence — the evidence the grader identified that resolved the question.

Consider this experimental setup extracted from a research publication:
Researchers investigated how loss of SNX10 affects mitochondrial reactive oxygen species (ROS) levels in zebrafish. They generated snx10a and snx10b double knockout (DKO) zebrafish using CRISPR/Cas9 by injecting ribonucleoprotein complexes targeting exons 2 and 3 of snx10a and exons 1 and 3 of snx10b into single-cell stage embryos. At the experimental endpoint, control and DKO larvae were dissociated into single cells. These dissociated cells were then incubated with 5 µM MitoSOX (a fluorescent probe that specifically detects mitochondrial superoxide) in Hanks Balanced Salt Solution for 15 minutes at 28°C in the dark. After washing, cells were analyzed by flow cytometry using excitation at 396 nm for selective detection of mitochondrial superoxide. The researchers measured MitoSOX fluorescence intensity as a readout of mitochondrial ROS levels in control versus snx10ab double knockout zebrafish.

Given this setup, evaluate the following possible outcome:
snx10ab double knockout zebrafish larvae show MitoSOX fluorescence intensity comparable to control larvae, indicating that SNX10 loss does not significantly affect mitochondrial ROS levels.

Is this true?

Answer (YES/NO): NO